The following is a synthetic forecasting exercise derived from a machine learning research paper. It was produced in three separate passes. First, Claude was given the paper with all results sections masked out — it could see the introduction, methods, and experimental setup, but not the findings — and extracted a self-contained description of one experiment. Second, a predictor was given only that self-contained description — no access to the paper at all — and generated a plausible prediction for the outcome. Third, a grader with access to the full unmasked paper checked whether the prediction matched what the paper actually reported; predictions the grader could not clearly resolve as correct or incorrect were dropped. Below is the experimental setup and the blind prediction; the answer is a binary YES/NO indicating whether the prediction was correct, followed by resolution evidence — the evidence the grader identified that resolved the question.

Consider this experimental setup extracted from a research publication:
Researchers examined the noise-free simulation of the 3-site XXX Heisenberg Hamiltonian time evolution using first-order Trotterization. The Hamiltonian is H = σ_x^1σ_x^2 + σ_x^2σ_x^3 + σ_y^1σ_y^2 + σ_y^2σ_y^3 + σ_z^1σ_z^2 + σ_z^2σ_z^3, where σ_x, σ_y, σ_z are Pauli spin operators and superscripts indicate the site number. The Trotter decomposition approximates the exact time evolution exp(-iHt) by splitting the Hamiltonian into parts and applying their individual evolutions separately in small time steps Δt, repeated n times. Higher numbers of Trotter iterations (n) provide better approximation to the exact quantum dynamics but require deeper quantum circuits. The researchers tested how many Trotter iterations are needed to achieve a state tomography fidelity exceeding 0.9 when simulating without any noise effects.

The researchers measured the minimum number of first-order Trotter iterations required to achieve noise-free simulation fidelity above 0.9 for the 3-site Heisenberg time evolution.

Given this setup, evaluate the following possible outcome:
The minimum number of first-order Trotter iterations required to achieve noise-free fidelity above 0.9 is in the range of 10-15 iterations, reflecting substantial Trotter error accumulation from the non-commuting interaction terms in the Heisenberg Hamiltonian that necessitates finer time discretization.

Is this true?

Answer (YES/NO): YES